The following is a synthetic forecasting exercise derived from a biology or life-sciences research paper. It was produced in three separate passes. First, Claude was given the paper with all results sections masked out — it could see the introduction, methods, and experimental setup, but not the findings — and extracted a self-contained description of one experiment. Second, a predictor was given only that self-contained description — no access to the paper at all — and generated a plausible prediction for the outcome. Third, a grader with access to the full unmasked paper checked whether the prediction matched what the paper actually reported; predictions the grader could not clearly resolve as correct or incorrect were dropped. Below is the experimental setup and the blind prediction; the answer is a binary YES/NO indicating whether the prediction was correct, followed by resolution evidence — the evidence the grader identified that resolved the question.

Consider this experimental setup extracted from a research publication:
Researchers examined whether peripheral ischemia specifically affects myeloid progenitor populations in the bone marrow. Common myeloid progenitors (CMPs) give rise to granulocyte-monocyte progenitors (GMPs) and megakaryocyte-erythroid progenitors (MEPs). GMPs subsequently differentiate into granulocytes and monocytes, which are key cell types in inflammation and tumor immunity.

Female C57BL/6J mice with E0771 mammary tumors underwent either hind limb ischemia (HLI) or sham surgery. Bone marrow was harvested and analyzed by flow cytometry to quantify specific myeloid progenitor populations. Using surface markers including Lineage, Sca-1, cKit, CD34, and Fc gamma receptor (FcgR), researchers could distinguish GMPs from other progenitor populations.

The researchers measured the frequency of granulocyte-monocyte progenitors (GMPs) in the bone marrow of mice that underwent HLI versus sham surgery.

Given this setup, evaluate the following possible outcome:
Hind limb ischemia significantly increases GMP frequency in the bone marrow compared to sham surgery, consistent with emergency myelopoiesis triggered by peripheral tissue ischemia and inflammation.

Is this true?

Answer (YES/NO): YES